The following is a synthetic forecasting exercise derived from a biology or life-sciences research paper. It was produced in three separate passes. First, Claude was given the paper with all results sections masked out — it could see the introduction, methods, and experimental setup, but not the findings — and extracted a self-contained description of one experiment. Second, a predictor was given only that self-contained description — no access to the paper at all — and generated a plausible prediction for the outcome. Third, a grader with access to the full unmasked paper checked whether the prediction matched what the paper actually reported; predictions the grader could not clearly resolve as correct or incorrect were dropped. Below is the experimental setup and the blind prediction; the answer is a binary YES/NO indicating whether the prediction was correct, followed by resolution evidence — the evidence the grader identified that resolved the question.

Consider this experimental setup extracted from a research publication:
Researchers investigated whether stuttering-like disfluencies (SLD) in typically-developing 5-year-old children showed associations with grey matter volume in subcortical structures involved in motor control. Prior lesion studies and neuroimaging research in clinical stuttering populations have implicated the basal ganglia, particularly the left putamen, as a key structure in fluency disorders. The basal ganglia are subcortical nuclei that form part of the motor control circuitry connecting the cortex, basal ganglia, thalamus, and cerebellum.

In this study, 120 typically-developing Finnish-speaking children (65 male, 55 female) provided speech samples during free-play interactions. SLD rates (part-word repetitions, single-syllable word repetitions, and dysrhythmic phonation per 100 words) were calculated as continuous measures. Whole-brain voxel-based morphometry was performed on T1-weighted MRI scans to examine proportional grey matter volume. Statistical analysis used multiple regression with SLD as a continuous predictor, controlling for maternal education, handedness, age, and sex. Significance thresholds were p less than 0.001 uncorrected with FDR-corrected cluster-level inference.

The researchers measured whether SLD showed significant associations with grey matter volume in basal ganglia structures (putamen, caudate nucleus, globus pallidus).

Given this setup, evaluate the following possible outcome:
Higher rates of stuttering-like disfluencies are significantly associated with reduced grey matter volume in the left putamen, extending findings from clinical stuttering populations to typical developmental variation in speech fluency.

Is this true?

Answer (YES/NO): NO